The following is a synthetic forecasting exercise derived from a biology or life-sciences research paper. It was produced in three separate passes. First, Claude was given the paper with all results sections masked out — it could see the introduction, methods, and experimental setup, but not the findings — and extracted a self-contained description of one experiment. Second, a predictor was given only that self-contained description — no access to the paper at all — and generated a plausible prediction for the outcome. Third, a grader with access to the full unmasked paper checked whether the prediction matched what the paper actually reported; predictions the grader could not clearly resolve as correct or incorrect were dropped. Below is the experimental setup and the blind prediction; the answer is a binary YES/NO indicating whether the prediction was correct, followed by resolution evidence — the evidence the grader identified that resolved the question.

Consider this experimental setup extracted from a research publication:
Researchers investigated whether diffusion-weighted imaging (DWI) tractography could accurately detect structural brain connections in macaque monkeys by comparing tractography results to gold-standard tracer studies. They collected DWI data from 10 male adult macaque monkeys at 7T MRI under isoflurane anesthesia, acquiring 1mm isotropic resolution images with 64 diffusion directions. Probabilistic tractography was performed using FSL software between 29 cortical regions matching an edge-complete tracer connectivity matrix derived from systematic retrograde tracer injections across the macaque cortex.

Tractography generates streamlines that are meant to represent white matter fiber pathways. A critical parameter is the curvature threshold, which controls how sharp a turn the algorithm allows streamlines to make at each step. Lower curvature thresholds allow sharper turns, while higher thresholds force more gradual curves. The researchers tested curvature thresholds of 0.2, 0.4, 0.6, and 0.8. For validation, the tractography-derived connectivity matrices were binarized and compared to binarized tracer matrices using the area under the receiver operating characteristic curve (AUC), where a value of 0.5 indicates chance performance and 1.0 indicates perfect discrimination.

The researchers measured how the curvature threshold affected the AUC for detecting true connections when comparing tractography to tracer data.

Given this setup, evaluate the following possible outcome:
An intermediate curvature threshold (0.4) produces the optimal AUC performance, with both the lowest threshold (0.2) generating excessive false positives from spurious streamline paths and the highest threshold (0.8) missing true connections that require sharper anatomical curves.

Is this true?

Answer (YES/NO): NO